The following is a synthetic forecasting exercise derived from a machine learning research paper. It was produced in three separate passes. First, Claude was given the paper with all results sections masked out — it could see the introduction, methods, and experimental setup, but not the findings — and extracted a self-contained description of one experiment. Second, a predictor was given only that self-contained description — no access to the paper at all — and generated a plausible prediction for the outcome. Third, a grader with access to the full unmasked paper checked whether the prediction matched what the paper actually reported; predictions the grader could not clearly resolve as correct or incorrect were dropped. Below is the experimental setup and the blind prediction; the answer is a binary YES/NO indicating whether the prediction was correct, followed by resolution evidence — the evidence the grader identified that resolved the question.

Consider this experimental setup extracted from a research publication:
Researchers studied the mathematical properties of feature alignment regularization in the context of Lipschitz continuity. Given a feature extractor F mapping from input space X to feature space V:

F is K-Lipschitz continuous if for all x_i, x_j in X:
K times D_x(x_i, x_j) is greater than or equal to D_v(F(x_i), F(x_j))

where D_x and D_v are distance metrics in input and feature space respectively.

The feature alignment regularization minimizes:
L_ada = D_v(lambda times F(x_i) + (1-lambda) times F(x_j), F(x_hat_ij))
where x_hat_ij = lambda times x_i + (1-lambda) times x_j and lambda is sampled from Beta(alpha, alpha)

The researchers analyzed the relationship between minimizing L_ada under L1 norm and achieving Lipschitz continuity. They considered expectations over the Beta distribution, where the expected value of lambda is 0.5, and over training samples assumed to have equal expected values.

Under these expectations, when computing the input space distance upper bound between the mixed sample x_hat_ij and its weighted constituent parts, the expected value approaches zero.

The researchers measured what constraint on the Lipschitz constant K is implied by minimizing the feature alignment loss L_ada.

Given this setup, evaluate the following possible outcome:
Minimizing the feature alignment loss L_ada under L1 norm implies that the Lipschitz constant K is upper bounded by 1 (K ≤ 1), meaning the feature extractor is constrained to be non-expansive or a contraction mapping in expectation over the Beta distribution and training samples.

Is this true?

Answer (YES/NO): NO